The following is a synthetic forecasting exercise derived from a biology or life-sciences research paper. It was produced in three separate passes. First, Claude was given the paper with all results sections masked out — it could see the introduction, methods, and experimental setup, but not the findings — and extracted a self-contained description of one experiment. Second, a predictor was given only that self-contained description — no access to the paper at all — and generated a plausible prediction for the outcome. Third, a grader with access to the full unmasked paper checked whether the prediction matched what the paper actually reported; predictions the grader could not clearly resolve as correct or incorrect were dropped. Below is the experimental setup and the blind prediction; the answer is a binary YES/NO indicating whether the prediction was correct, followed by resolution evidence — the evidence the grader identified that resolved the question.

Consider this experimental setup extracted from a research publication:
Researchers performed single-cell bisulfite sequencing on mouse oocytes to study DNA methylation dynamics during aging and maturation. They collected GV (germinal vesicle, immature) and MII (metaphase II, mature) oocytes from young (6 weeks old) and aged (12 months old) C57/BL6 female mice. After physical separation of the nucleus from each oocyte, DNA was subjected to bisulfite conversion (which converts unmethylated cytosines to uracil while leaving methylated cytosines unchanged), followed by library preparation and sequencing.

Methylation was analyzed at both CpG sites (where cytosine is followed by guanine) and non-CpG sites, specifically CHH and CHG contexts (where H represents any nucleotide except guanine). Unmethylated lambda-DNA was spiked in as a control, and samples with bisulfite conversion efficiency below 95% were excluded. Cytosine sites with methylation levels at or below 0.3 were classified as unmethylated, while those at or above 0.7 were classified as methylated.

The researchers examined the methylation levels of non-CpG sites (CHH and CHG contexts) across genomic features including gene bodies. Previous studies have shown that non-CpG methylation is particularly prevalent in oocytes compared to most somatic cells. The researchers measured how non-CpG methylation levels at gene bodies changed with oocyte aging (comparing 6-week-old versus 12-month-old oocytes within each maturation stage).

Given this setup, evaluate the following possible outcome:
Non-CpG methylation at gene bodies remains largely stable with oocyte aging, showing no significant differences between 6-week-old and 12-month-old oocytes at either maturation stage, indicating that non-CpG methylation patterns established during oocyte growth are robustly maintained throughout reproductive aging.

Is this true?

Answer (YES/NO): NO